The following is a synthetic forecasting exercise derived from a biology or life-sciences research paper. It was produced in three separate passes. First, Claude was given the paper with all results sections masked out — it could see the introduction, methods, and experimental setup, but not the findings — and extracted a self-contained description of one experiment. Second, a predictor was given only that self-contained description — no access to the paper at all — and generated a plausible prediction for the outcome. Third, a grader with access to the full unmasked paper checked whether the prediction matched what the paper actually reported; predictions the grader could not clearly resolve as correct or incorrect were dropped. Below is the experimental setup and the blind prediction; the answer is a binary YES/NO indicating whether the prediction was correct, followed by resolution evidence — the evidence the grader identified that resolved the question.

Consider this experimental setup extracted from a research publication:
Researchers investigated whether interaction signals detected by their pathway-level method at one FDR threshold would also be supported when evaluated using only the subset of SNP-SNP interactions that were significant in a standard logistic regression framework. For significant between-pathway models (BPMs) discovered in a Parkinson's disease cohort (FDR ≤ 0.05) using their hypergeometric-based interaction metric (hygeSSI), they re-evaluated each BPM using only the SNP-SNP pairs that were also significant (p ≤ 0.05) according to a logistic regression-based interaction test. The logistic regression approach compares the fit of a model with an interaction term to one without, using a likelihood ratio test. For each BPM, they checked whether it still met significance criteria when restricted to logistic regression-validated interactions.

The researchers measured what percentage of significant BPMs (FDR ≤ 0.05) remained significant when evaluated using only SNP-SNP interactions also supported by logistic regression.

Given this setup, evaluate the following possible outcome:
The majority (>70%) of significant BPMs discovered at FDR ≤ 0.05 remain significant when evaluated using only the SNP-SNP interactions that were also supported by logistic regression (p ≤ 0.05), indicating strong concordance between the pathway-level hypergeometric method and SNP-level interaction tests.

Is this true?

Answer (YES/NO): YES